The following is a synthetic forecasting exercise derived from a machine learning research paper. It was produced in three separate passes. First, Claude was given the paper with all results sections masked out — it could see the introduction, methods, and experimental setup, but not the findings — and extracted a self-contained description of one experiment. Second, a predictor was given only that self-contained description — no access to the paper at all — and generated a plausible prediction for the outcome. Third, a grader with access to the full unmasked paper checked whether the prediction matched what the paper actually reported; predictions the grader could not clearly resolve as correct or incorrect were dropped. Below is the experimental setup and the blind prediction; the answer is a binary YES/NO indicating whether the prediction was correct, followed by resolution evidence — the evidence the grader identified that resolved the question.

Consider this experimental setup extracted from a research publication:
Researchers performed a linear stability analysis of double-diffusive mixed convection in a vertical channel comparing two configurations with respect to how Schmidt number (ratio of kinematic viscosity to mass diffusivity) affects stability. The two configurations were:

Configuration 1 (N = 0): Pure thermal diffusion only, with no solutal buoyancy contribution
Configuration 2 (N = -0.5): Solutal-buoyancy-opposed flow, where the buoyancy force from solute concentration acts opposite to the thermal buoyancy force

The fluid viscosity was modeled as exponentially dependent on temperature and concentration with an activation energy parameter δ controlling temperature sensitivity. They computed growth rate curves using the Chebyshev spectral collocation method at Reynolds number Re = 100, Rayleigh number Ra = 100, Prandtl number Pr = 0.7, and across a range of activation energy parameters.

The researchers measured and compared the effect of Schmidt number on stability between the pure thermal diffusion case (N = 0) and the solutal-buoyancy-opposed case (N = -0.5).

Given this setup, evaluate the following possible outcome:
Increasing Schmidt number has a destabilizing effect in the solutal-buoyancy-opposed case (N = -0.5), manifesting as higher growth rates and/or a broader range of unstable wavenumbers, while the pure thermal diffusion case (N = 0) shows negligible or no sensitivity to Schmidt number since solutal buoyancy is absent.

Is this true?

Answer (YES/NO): NO